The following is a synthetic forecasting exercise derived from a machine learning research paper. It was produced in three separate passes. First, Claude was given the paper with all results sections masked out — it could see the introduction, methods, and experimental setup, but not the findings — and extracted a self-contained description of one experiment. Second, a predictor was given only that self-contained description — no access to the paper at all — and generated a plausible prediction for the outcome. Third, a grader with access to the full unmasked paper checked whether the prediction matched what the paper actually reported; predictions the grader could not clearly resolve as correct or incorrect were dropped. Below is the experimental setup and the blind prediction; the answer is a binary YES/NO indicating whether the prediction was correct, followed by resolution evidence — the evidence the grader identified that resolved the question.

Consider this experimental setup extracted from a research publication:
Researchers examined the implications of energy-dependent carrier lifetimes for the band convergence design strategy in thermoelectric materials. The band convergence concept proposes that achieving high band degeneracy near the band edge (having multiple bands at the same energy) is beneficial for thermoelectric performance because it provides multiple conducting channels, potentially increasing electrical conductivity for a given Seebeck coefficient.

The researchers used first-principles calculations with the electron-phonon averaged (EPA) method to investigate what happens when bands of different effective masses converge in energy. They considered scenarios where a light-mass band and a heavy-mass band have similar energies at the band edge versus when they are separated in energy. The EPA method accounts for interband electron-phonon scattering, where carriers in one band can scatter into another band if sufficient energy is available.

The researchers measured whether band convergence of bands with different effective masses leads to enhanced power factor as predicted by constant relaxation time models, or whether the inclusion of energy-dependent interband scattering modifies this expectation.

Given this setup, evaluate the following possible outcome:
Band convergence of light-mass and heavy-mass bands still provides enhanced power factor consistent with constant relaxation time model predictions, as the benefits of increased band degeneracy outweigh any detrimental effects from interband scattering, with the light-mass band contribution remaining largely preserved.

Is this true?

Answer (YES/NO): NO